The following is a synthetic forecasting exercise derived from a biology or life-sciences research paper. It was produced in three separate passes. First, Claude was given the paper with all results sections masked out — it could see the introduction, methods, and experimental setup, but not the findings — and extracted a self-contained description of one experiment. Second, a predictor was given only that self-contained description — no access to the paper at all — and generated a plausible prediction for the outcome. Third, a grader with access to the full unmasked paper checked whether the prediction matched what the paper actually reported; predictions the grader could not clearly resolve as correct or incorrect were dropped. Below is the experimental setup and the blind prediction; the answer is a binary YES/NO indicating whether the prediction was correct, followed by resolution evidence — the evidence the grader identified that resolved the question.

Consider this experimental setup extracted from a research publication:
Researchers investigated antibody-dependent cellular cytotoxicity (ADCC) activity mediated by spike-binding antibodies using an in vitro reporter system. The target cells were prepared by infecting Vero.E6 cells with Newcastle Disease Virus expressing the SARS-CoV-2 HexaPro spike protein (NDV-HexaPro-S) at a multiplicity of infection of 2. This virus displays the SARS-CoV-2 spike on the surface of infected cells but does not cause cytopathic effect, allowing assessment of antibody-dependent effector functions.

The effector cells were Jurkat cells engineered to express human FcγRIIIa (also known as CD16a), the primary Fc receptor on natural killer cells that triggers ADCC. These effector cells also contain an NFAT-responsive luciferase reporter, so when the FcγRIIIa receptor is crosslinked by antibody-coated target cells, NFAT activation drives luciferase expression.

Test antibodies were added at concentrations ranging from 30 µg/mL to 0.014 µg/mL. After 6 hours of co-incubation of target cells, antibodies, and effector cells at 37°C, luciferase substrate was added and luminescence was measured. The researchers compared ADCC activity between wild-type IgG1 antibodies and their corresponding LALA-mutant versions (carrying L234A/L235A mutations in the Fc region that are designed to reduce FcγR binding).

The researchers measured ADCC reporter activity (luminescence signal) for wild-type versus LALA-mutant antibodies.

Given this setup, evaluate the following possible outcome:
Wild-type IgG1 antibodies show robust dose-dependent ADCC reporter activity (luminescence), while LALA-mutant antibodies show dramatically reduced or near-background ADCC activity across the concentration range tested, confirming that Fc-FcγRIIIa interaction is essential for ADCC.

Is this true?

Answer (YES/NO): YES